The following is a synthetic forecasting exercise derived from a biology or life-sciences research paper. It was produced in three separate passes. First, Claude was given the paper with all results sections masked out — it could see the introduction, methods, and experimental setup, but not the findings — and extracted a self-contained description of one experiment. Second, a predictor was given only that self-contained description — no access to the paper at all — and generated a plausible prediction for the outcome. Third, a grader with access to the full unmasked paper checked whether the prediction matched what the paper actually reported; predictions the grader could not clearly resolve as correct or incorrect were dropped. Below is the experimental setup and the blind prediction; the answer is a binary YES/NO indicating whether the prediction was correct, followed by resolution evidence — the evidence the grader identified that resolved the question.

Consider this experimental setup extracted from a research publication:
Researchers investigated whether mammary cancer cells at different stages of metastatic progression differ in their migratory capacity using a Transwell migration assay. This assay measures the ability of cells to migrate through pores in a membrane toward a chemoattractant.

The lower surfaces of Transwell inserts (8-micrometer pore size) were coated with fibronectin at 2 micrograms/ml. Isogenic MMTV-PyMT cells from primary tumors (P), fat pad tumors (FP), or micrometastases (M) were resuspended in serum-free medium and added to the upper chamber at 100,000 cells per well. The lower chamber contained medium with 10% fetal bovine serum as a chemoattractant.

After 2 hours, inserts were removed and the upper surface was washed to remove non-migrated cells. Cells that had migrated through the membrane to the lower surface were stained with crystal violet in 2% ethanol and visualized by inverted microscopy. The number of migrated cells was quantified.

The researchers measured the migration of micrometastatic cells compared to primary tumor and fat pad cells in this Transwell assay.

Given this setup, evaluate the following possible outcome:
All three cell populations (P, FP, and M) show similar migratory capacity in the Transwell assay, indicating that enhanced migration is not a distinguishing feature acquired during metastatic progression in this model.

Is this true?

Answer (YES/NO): NO